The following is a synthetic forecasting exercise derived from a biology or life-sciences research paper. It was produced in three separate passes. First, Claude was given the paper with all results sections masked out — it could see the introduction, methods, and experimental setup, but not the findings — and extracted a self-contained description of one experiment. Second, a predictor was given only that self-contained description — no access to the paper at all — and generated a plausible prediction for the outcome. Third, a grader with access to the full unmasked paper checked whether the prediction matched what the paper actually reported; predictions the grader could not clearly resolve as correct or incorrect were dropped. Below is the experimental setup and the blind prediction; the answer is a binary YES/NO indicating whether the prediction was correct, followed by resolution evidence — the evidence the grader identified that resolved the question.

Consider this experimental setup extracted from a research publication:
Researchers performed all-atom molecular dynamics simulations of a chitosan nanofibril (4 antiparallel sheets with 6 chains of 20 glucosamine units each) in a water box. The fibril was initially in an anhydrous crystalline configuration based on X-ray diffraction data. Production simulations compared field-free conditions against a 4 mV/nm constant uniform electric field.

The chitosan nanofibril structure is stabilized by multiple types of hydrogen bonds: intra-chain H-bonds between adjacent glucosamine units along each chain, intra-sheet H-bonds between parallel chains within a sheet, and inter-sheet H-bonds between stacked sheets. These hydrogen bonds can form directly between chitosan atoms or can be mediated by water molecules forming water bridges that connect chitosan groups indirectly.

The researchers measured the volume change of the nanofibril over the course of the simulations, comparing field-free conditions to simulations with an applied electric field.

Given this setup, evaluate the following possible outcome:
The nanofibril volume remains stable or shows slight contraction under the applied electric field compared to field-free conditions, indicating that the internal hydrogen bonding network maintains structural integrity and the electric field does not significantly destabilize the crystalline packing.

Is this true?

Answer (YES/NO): YES